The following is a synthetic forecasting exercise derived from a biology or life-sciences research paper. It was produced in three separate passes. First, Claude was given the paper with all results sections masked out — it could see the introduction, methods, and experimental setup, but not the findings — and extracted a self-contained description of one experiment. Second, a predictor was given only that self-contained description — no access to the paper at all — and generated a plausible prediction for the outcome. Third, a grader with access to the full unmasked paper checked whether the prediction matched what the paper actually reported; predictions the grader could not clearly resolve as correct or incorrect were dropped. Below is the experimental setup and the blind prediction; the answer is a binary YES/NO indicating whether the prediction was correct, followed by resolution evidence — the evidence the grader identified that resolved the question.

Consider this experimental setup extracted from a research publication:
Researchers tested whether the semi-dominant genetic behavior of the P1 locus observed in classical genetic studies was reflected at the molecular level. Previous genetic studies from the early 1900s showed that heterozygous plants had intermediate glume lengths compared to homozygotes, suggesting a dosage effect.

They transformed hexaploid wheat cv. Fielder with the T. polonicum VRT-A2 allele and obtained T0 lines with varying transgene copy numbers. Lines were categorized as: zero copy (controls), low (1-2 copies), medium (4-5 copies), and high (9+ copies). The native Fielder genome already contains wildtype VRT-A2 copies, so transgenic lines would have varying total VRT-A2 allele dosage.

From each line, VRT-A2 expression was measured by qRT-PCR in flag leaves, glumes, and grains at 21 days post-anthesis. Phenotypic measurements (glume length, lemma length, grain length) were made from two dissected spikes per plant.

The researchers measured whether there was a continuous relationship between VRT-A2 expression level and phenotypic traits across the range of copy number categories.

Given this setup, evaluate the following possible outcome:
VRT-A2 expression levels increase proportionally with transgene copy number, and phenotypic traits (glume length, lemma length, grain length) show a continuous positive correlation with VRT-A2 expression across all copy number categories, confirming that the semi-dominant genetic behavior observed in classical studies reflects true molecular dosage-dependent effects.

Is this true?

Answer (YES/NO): YES